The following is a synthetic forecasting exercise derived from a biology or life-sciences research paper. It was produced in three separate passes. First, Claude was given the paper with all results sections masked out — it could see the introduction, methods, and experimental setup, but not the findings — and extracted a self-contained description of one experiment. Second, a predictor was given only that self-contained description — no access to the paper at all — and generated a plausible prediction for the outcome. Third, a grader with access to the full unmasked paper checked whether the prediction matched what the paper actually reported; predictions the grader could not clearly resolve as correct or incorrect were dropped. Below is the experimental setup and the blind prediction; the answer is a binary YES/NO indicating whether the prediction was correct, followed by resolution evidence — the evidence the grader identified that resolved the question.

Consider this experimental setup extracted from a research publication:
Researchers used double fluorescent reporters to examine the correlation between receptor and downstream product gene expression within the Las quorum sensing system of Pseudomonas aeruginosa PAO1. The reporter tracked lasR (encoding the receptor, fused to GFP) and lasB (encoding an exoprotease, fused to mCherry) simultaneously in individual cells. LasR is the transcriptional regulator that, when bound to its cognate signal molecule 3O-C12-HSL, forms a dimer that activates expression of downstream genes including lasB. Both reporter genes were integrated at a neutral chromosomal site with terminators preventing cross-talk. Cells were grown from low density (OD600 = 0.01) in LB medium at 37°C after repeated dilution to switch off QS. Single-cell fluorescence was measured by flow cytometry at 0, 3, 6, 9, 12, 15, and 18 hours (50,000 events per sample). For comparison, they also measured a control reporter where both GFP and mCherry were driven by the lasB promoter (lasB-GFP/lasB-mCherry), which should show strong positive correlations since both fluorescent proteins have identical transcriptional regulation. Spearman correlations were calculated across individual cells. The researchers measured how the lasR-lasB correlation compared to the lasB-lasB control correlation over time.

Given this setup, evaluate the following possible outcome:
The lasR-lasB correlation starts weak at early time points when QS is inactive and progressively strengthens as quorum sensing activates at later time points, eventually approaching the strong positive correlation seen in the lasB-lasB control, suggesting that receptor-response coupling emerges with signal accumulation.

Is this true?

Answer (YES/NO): NO